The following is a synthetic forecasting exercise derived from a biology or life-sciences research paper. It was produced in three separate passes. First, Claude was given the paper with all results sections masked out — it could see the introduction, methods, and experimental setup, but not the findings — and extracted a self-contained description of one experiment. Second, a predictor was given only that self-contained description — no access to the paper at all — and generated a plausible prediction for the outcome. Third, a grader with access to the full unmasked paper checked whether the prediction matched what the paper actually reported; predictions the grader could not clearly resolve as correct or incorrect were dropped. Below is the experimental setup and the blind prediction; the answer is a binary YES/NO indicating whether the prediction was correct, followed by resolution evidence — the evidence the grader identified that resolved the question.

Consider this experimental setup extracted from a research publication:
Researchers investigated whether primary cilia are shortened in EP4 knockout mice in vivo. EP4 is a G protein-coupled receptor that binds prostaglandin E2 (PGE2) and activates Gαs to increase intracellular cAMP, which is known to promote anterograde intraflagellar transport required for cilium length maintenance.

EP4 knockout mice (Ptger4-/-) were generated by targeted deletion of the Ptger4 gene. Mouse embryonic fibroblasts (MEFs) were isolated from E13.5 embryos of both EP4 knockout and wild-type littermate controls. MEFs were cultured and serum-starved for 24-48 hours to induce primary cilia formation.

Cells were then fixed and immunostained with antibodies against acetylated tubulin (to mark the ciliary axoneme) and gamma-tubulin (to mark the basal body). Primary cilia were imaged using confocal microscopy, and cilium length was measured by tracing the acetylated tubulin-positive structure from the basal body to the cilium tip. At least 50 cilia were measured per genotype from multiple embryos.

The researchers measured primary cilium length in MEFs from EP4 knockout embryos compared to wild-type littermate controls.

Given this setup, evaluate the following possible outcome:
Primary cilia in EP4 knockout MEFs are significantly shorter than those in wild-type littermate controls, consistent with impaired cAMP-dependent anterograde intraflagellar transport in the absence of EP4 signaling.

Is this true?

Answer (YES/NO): YES